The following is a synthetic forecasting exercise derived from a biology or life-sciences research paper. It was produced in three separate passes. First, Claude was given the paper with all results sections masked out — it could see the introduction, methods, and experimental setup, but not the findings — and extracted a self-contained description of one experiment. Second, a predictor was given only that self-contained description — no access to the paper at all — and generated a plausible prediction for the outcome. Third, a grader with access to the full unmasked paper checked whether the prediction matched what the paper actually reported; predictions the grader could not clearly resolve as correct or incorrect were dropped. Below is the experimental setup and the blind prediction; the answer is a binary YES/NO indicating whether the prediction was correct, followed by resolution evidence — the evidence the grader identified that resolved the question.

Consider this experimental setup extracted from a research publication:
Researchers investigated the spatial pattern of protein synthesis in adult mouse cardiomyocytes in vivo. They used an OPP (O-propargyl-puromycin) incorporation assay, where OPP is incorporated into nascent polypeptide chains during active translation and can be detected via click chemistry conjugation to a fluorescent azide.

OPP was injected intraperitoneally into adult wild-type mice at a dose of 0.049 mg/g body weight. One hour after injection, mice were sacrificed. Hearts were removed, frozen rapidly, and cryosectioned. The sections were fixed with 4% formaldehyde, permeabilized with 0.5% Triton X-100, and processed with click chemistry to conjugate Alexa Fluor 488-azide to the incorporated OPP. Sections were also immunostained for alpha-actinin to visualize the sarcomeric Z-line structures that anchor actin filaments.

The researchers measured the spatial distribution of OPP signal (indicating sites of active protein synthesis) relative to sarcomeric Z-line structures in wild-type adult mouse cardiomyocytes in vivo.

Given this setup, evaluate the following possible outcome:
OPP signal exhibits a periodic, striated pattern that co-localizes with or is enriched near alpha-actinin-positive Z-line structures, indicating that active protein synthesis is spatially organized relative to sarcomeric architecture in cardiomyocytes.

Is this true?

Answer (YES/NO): YES